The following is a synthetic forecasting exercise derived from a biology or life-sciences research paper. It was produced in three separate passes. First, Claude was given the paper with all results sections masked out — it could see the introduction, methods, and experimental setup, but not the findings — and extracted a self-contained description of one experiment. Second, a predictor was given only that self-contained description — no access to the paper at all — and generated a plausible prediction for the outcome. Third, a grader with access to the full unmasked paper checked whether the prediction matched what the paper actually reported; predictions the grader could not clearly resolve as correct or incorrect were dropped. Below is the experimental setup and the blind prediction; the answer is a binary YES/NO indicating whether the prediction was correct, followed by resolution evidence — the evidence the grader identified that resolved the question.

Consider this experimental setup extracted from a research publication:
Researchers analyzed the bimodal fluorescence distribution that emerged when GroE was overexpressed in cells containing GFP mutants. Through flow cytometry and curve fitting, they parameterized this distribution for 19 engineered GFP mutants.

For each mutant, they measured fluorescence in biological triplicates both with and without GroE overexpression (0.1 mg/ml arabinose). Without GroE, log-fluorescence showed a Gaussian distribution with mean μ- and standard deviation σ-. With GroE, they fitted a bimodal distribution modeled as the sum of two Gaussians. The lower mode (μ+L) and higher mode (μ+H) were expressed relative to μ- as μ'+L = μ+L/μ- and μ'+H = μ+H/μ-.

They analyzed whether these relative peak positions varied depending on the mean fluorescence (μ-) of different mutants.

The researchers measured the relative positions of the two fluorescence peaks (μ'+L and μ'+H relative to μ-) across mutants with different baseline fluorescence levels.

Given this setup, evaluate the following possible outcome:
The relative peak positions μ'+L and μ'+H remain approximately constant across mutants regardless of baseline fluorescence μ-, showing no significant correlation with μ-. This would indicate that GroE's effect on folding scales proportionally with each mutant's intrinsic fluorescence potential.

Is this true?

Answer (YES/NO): YES